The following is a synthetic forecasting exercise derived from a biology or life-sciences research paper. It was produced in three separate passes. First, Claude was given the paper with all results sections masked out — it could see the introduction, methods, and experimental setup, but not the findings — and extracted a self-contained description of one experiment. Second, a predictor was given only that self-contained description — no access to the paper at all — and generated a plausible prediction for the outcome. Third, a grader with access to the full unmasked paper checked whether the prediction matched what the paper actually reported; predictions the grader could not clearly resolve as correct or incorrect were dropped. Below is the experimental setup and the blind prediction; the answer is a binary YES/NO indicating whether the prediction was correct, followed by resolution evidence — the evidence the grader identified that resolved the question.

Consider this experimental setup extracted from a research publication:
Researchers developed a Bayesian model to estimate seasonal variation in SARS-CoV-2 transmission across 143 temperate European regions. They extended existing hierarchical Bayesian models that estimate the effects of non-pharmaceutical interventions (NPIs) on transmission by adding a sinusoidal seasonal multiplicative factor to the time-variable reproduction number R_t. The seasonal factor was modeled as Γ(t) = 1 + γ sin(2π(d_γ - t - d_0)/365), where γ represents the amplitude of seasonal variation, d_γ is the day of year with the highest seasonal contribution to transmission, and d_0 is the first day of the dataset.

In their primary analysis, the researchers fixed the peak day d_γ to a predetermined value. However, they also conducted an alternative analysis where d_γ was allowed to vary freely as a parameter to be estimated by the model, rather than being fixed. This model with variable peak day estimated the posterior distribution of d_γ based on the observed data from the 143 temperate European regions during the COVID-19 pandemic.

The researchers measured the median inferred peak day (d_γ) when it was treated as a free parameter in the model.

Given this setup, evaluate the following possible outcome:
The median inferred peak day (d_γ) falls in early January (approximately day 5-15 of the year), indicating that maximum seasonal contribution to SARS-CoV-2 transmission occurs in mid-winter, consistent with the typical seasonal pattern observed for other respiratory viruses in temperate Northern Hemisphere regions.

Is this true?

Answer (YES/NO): NO